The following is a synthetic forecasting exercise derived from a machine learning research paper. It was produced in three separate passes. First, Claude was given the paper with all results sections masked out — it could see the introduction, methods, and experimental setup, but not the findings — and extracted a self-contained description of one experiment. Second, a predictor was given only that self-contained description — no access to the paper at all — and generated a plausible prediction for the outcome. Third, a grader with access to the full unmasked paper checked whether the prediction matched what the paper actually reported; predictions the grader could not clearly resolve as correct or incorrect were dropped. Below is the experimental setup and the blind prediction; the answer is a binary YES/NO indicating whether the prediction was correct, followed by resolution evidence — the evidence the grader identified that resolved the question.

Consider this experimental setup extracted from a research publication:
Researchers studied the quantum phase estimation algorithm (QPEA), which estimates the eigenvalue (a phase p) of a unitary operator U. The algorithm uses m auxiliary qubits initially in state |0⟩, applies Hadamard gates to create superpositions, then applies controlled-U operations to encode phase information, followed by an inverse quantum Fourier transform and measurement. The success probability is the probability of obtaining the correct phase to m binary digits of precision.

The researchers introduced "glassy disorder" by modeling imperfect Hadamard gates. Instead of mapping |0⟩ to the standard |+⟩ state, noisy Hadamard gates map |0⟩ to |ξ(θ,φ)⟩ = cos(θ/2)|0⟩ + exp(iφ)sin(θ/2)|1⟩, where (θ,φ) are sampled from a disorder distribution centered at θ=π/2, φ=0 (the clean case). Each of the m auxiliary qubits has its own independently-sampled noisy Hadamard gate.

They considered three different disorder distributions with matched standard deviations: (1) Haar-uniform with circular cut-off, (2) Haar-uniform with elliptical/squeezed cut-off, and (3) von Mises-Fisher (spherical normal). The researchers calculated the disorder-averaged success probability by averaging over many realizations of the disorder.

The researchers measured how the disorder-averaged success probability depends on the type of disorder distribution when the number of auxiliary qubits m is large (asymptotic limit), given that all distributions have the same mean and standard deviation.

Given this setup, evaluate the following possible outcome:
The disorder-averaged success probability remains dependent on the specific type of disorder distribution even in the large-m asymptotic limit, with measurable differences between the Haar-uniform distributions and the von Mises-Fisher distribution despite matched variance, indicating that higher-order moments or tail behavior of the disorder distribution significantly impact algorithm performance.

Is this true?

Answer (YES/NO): NO